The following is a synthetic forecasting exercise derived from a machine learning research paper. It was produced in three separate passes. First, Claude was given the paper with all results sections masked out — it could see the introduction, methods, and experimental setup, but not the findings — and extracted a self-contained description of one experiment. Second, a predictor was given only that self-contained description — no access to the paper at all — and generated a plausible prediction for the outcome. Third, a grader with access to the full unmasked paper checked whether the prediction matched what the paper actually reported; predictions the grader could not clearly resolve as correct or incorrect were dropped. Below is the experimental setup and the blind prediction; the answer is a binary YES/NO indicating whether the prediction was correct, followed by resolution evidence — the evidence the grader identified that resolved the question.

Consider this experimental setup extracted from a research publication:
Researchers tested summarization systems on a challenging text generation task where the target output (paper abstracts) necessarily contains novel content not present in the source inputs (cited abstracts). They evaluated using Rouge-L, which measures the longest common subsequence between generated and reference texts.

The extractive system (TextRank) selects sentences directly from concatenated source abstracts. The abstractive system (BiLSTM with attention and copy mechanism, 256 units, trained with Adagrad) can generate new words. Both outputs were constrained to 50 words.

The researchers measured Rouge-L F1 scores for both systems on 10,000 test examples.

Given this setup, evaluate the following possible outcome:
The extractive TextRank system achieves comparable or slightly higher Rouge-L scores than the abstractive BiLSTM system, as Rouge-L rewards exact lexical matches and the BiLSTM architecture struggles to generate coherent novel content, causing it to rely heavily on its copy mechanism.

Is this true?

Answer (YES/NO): NO